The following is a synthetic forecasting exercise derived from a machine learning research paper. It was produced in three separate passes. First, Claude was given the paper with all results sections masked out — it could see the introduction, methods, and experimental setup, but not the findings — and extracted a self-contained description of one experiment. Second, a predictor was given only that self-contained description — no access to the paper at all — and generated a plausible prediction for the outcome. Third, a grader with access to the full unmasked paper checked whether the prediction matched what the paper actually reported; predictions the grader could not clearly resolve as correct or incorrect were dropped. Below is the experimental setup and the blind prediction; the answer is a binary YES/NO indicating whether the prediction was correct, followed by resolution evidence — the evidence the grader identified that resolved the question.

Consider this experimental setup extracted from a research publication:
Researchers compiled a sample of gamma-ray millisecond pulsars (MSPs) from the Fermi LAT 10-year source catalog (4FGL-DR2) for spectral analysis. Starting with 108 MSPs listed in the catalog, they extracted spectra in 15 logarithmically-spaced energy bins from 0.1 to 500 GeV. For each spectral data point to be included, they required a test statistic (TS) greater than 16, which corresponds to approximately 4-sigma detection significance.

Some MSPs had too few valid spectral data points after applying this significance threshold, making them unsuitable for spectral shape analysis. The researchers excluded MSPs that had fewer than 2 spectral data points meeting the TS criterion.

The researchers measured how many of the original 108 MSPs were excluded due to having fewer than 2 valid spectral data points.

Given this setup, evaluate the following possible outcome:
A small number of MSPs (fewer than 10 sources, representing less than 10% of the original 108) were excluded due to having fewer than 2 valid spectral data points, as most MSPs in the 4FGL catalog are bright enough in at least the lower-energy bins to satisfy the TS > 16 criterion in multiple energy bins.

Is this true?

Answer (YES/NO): YES